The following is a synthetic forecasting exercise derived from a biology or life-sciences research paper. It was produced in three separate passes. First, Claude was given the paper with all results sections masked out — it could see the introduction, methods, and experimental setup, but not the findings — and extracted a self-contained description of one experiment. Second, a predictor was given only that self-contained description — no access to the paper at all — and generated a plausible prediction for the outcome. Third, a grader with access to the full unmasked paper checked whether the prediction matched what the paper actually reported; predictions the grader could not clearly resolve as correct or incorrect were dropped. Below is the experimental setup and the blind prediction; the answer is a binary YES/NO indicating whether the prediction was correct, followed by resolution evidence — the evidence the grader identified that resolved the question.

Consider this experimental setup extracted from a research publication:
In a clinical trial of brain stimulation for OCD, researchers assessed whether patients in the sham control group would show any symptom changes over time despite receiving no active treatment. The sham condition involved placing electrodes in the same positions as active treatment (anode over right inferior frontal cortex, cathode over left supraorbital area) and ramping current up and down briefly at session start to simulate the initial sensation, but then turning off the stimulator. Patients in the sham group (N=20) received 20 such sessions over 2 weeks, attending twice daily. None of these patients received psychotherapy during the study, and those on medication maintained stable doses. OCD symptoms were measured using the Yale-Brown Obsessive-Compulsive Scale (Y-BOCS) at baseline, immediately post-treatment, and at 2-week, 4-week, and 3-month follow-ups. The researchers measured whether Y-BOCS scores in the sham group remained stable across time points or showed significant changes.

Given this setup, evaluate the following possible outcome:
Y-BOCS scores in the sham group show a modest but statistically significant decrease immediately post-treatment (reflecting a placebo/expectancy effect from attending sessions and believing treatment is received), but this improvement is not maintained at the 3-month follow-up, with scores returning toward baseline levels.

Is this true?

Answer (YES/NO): NO